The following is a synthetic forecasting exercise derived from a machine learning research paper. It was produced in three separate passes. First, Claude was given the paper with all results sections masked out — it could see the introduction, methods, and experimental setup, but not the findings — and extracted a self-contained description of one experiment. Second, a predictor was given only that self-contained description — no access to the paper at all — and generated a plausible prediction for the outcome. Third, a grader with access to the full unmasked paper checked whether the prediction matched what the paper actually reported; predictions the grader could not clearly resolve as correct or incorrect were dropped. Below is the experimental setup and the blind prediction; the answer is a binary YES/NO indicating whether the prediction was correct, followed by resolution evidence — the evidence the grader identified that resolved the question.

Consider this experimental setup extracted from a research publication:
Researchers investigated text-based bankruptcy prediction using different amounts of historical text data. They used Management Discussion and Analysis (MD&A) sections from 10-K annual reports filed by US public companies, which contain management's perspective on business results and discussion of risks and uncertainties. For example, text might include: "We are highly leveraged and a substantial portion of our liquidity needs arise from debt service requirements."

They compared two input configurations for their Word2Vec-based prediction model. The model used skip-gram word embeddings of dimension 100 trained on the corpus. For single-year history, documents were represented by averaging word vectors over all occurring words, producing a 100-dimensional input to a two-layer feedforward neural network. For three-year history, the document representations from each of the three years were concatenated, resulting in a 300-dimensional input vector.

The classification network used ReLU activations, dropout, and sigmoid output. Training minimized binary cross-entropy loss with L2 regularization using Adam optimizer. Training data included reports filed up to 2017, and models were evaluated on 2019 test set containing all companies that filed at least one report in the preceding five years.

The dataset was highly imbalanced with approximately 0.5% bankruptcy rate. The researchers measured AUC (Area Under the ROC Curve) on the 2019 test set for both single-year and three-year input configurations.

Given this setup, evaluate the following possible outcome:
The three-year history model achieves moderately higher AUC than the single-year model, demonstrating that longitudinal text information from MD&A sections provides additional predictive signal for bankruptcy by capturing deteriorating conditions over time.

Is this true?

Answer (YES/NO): NO